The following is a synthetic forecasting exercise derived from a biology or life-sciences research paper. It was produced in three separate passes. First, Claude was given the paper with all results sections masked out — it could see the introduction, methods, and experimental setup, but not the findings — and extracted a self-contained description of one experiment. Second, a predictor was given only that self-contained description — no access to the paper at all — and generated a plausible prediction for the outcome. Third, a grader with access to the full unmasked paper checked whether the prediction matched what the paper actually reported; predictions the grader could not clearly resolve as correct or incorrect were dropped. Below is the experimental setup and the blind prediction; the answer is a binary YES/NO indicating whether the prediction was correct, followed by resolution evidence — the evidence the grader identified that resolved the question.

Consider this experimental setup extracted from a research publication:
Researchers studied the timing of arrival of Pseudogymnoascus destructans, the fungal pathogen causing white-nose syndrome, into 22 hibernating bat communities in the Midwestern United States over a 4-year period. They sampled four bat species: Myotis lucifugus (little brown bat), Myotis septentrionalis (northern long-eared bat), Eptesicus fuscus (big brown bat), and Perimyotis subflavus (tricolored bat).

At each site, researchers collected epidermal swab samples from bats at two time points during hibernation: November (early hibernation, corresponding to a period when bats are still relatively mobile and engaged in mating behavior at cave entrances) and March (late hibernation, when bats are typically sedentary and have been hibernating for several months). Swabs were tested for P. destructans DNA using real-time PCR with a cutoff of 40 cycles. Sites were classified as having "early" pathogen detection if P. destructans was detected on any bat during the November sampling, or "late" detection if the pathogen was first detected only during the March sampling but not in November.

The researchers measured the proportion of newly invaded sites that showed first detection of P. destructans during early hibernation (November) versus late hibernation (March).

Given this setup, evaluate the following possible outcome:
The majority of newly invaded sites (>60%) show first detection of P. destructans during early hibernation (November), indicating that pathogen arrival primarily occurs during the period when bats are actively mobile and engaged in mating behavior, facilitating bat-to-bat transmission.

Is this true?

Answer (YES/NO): NO